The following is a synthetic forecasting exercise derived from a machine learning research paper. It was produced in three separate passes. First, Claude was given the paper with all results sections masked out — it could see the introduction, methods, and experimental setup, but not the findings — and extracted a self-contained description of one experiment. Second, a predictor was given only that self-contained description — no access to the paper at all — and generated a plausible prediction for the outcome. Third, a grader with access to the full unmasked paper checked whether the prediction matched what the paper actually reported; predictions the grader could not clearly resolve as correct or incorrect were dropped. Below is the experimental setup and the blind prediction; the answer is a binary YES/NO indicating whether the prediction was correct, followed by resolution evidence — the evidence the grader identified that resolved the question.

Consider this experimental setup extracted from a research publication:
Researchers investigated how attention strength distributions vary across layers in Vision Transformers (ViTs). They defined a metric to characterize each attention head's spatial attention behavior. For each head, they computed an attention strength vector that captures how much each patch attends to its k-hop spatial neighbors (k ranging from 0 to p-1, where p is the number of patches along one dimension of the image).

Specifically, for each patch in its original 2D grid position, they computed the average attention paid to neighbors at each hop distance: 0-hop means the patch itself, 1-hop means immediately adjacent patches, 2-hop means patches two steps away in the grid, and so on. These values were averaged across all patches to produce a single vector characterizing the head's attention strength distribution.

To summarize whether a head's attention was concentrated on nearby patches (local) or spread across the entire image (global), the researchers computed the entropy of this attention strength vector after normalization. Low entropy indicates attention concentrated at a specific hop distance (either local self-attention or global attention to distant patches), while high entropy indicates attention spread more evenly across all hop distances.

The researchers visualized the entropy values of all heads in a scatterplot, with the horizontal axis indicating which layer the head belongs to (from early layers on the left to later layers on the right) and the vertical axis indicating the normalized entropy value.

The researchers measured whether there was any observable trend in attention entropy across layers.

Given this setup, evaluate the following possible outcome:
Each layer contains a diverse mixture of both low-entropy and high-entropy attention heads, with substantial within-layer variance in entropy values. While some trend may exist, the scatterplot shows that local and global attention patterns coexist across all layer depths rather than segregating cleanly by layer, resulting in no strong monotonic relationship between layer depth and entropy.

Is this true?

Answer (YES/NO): NO